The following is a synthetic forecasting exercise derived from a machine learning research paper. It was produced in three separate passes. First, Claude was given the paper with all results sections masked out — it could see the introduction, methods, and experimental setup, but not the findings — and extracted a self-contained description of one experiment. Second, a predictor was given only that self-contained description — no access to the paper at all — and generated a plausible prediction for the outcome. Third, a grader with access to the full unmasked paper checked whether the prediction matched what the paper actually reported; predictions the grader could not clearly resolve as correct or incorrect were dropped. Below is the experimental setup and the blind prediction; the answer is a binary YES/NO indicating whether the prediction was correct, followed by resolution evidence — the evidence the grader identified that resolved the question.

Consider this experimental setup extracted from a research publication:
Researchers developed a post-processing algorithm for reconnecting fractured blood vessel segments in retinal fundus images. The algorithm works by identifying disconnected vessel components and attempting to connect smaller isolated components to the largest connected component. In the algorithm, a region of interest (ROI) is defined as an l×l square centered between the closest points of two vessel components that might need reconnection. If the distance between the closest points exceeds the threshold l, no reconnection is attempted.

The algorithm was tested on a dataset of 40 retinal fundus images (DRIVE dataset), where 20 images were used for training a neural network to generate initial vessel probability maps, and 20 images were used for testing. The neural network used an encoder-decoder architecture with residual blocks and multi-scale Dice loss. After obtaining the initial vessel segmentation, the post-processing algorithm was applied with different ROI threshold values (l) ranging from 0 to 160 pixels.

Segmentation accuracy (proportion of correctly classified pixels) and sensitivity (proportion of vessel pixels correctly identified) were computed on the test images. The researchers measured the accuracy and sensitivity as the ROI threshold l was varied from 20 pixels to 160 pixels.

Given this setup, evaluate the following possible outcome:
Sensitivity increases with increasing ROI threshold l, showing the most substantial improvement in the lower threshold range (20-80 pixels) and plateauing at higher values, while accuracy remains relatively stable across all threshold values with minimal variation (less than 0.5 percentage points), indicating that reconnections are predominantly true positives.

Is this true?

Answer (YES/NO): NO